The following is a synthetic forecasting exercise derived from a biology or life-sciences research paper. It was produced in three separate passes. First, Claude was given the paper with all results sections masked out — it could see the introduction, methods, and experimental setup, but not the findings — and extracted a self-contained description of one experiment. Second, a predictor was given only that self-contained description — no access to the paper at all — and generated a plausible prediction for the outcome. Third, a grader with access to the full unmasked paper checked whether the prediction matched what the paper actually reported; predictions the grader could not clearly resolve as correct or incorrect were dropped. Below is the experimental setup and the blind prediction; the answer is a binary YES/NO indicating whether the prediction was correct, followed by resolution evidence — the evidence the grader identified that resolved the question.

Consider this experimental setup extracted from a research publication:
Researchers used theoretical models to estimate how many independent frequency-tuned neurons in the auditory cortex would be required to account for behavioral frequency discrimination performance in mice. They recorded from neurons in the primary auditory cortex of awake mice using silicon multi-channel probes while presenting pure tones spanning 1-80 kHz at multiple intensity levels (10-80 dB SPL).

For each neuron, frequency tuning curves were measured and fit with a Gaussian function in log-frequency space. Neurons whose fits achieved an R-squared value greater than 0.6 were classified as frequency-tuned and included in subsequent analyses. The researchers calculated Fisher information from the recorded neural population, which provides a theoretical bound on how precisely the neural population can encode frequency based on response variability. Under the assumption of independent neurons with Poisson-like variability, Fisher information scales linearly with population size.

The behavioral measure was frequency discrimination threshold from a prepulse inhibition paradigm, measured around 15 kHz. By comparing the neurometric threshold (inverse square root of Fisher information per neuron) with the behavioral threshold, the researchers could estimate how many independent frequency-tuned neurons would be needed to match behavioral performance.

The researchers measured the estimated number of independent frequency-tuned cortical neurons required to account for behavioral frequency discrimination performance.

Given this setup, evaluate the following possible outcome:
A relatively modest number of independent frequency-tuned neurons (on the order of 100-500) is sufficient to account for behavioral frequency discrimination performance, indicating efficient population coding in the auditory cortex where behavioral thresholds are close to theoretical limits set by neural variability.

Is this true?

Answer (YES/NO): NO